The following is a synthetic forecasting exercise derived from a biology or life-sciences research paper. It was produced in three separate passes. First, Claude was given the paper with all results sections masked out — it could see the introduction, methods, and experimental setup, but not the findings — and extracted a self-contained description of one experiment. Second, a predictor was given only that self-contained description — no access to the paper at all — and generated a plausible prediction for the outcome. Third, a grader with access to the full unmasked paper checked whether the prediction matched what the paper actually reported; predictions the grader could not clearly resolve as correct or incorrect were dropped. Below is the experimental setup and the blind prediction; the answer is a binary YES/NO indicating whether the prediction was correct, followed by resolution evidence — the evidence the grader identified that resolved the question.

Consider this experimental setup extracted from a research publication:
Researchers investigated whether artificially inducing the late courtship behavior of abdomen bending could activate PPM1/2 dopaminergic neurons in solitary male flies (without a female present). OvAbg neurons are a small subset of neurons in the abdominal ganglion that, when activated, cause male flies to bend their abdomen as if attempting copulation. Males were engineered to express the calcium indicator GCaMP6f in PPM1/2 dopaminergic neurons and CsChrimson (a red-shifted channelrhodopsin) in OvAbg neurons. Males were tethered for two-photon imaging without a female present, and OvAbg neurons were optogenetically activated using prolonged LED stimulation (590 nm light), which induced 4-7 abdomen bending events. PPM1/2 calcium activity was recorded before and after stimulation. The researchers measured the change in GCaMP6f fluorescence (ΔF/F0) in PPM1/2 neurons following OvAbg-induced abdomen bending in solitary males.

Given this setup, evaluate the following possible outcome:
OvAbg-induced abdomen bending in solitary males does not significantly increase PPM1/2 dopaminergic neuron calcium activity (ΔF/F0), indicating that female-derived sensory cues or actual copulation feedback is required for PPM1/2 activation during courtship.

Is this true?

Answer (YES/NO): NO